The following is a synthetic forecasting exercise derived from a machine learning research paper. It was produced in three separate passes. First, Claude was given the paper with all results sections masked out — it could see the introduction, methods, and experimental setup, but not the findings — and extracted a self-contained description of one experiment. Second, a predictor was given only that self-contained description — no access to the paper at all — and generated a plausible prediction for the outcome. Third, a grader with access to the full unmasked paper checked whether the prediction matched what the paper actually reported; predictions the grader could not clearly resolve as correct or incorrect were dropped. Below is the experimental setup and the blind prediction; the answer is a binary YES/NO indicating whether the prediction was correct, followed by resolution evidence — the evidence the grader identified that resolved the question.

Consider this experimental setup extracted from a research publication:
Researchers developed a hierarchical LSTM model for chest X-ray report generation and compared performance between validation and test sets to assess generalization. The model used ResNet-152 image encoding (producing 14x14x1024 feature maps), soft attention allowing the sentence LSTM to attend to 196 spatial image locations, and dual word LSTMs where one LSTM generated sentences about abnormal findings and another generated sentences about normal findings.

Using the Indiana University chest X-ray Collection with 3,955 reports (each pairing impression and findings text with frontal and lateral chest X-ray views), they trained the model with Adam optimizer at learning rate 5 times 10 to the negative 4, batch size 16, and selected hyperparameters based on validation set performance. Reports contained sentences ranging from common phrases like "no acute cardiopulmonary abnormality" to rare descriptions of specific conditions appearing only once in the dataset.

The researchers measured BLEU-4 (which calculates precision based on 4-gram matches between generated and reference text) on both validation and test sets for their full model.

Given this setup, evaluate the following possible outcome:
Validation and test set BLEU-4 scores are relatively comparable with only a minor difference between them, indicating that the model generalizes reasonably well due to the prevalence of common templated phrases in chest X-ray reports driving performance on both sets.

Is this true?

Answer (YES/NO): YES